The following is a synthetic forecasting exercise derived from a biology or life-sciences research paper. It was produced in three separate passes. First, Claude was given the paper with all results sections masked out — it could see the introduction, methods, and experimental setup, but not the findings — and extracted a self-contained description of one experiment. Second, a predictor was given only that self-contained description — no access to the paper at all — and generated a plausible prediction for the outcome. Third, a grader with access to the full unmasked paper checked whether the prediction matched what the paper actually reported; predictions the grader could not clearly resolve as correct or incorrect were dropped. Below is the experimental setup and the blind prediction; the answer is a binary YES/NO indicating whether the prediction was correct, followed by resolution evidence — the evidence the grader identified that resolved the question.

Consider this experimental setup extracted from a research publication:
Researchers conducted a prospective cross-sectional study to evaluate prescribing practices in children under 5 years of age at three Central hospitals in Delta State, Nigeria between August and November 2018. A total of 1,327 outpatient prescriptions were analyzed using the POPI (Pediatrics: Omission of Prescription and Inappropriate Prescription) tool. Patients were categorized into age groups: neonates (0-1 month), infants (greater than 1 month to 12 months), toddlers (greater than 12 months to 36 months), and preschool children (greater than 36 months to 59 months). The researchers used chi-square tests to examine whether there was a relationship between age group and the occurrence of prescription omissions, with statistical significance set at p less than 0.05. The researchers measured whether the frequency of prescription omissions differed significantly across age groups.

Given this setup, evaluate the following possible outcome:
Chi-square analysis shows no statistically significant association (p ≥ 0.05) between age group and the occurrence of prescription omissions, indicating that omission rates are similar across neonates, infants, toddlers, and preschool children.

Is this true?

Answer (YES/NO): YES